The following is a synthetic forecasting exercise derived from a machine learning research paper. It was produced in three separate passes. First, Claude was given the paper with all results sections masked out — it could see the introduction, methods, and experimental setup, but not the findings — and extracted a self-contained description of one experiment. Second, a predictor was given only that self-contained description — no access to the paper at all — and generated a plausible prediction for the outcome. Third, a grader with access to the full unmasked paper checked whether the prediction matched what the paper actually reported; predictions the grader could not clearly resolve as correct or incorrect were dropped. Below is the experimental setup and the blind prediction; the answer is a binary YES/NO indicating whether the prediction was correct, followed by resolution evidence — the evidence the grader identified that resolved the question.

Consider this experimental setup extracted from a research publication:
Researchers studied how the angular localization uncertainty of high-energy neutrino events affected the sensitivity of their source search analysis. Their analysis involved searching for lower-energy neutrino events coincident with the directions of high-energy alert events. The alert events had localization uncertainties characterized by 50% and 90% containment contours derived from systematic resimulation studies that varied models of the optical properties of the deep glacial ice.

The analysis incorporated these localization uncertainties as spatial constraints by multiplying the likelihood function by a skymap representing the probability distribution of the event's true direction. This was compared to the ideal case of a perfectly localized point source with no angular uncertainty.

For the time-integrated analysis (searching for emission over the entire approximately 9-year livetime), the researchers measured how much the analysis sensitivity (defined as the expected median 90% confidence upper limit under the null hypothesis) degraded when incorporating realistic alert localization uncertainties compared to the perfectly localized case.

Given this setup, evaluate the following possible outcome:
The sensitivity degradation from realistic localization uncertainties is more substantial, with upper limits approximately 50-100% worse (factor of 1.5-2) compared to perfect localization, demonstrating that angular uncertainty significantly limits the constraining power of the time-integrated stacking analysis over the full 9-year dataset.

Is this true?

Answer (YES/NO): NO